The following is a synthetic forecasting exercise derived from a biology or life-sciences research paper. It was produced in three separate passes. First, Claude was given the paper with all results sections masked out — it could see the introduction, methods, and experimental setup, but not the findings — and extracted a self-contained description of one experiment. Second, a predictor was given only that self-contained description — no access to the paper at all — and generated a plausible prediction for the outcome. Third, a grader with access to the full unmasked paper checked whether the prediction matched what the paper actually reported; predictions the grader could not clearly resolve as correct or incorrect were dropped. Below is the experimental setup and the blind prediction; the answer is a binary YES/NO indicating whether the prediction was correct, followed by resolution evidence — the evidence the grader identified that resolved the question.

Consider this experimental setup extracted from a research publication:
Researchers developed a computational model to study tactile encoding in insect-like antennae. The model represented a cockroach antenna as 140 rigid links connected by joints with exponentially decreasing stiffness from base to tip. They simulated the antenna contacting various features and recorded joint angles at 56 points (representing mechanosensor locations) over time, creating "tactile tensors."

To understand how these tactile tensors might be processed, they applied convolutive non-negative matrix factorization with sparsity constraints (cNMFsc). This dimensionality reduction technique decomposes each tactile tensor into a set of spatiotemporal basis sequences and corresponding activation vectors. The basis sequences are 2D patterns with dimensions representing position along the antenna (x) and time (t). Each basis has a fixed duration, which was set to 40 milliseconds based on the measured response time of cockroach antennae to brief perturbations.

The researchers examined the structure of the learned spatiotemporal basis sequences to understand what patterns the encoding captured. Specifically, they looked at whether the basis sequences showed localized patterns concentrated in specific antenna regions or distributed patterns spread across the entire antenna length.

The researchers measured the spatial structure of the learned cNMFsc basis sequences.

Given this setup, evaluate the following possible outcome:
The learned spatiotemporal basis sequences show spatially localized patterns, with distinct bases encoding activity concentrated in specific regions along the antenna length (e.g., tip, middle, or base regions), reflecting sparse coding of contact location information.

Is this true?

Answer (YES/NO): YES